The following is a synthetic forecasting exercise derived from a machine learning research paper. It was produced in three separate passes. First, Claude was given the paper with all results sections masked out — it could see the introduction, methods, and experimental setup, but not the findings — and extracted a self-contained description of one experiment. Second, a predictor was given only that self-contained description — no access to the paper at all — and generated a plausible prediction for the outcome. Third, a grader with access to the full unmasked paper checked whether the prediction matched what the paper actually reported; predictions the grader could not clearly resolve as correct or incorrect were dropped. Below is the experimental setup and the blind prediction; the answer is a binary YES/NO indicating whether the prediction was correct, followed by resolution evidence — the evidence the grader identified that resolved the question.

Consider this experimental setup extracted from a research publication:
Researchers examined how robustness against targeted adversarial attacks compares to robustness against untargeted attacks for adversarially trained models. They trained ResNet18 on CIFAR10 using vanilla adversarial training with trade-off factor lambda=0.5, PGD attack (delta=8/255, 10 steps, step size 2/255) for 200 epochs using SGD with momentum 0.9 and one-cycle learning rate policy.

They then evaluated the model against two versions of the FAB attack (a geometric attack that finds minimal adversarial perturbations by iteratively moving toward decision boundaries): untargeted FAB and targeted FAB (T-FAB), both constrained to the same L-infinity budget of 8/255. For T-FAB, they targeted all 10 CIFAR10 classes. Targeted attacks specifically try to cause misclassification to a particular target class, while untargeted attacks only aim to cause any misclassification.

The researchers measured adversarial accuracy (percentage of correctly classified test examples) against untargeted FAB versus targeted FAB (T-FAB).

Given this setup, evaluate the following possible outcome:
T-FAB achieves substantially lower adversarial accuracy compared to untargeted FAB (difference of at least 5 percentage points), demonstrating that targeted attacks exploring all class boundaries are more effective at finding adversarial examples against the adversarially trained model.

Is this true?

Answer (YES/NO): YES